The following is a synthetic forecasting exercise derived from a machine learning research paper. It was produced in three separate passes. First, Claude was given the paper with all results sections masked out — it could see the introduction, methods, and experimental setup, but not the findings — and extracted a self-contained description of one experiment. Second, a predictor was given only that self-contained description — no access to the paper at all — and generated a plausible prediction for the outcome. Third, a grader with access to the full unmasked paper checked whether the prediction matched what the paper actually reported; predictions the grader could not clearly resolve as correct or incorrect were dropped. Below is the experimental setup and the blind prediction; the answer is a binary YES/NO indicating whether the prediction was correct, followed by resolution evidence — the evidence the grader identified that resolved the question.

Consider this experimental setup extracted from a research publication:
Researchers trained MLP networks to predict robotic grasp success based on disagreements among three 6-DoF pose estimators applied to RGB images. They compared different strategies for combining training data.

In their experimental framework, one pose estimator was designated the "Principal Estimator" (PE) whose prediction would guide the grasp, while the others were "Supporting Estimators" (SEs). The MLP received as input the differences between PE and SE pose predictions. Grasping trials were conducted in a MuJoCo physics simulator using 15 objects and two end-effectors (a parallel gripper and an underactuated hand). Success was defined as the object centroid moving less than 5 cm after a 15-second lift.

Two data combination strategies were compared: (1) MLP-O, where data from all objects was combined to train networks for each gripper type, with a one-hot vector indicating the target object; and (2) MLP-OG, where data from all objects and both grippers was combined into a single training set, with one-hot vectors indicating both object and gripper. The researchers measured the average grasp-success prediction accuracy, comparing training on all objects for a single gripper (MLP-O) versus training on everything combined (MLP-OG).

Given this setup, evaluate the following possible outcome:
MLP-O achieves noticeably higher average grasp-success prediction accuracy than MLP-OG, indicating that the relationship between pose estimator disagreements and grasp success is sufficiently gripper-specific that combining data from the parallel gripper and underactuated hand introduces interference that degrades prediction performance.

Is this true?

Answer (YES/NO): YES